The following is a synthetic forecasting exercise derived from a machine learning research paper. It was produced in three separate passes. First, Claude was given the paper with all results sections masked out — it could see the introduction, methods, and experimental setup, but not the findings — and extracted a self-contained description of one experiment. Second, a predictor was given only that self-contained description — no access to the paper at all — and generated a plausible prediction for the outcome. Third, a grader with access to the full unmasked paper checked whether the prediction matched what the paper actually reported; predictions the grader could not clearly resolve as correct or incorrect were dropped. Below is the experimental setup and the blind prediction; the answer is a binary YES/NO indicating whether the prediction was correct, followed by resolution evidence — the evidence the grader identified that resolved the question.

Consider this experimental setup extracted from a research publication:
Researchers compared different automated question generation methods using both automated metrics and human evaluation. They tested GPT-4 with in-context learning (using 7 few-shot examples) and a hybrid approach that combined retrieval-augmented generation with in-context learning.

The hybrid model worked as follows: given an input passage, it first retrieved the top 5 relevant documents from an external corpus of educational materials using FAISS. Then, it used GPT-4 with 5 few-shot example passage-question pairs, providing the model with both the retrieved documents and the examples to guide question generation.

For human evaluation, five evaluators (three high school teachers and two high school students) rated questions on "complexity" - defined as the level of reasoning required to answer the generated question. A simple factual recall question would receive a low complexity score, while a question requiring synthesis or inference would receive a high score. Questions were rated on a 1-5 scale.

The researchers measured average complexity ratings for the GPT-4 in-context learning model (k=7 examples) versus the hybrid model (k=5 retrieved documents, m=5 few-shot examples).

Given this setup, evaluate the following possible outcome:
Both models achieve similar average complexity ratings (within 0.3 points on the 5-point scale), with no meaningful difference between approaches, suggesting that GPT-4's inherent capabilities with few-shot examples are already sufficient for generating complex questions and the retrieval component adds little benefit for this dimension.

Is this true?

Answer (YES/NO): NO